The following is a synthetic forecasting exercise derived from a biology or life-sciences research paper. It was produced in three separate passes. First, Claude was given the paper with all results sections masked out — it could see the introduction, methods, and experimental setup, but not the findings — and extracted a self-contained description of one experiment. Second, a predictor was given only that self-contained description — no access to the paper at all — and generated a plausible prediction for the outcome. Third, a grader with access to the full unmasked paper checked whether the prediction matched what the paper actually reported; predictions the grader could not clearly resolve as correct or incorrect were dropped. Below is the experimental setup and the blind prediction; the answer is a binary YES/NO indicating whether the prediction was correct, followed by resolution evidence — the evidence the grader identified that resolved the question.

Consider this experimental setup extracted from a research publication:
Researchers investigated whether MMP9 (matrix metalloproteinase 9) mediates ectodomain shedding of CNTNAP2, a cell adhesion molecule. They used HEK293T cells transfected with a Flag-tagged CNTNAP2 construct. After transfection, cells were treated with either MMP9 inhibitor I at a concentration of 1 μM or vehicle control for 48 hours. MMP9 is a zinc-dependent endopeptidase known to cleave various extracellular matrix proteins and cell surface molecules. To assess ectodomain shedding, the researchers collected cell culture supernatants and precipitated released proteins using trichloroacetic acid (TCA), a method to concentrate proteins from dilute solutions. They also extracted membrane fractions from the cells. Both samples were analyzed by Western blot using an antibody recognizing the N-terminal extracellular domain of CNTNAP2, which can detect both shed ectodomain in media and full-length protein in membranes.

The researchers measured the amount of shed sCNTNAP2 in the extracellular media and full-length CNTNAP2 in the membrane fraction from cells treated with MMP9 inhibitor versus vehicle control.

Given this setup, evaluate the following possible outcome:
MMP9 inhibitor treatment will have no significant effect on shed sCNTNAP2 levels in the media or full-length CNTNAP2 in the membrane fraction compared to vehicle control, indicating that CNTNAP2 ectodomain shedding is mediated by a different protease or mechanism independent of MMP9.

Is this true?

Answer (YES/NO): NO